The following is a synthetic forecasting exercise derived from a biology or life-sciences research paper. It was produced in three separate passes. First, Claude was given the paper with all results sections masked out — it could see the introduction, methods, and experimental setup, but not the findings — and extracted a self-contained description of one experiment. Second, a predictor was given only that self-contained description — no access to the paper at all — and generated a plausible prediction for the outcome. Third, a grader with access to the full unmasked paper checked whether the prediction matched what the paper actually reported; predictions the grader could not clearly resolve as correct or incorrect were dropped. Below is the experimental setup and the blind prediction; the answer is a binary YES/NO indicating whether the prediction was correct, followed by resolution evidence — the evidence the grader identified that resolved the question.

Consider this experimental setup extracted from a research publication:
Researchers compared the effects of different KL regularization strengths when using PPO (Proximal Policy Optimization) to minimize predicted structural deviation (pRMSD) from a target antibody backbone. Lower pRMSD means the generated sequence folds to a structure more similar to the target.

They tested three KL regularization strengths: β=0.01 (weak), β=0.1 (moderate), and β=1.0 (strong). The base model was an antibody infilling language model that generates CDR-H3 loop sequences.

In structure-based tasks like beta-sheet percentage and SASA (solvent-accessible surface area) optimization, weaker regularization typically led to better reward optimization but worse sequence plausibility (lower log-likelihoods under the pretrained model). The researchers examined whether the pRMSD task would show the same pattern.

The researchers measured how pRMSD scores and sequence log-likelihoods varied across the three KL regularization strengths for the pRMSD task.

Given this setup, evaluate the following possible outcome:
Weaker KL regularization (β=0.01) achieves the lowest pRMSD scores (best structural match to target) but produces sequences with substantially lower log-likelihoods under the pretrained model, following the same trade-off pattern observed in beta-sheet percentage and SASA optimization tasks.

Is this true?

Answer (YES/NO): NO